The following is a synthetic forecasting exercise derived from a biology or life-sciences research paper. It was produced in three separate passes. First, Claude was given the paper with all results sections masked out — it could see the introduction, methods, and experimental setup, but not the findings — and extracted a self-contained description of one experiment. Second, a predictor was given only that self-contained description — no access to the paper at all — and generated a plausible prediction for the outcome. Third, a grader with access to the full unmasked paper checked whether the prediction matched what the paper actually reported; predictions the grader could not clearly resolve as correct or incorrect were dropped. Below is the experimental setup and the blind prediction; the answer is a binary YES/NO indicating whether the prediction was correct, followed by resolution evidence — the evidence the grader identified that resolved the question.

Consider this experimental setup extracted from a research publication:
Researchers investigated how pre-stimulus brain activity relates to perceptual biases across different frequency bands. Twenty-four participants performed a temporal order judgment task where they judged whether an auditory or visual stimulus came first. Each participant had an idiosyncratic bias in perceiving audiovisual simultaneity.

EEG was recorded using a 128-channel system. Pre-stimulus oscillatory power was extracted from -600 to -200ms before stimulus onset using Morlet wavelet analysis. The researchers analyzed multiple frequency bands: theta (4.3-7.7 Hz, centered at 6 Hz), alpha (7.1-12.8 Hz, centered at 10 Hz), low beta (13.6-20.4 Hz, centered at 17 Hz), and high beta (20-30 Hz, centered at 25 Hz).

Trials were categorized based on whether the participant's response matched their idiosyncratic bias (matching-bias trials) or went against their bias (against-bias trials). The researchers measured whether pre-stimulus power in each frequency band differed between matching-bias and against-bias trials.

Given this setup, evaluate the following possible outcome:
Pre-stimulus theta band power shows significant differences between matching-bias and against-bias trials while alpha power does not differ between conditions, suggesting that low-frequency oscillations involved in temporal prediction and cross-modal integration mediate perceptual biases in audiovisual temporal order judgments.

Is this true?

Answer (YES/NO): NO